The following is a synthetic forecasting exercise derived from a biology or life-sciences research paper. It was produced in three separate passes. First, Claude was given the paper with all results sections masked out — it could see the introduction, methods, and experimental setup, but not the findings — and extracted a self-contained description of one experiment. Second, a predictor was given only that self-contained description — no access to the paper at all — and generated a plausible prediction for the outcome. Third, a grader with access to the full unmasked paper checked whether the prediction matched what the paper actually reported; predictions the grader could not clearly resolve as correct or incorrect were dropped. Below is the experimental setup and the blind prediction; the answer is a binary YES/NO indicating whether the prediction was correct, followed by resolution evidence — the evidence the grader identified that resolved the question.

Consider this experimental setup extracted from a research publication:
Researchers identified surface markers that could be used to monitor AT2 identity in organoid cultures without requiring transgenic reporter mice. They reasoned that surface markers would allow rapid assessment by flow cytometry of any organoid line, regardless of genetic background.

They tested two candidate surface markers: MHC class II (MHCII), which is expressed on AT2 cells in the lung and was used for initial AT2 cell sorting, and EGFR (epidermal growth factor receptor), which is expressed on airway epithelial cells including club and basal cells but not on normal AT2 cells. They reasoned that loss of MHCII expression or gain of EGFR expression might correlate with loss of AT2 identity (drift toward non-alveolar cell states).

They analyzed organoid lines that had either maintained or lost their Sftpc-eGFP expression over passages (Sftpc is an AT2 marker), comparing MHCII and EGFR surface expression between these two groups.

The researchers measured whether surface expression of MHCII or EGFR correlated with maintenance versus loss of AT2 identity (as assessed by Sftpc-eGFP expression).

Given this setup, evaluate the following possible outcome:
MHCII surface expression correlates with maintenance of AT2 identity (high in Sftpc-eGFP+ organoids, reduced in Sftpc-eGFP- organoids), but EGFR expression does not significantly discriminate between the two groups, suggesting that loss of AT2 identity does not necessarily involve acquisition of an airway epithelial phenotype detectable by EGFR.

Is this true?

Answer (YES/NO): NO